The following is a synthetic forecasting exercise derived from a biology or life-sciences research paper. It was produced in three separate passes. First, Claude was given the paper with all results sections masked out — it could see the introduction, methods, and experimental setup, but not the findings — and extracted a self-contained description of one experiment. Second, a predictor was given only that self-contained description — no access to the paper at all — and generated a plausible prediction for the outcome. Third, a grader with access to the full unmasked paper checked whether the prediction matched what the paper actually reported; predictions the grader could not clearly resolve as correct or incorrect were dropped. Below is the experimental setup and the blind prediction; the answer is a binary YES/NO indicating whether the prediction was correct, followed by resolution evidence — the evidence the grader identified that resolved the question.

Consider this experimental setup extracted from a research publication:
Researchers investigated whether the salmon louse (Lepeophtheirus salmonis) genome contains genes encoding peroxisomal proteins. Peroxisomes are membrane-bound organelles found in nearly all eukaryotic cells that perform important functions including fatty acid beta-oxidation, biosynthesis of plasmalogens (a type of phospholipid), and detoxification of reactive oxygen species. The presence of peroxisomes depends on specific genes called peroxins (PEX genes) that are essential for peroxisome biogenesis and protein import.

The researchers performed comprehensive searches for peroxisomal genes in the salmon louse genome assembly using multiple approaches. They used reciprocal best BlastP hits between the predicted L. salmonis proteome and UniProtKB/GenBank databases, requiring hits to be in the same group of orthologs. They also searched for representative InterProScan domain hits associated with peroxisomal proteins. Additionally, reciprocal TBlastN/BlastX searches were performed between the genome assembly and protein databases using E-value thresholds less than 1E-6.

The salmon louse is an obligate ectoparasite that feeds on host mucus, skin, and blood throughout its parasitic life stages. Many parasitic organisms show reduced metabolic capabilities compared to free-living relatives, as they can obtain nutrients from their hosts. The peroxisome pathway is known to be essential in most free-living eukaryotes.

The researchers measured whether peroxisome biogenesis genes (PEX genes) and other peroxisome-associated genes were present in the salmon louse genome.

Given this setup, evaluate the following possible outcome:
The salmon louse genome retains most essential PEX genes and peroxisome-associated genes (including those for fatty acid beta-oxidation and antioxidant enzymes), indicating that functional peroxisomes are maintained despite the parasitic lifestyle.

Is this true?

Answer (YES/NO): NO